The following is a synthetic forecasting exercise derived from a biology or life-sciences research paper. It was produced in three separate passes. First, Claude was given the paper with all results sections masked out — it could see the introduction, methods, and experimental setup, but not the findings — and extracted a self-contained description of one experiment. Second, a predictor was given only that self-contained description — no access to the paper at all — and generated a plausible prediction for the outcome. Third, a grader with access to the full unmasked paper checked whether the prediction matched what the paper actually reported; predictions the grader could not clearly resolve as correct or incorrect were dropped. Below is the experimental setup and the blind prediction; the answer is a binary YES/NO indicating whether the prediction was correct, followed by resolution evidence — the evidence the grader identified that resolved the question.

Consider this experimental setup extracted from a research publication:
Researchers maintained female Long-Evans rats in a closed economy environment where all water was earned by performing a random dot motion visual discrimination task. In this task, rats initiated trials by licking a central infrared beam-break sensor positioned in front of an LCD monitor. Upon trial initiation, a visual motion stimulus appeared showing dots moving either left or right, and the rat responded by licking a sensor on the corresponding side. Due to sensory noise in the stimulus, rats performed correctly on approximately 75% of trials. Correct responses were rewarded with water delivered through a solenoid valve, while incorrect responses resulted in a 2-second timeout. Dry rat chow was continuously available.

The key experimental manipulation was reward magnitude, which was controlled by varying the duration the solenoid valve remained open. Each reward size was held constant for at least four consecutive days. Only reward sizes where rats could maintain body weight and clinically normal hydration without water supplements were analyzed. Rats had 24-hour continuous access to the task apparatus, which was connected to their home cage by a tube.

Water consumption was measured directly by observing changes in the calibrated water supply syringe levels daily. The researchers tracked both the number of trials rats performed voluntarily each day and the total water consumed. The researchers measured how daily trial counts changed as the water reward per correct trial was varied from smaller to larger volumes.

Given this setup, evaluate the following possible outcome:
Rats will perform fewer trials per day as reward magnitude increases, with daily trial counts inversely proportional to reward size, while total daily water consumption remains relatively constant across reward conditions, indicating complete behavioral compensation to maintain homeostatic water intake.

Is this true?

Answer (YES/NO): NO